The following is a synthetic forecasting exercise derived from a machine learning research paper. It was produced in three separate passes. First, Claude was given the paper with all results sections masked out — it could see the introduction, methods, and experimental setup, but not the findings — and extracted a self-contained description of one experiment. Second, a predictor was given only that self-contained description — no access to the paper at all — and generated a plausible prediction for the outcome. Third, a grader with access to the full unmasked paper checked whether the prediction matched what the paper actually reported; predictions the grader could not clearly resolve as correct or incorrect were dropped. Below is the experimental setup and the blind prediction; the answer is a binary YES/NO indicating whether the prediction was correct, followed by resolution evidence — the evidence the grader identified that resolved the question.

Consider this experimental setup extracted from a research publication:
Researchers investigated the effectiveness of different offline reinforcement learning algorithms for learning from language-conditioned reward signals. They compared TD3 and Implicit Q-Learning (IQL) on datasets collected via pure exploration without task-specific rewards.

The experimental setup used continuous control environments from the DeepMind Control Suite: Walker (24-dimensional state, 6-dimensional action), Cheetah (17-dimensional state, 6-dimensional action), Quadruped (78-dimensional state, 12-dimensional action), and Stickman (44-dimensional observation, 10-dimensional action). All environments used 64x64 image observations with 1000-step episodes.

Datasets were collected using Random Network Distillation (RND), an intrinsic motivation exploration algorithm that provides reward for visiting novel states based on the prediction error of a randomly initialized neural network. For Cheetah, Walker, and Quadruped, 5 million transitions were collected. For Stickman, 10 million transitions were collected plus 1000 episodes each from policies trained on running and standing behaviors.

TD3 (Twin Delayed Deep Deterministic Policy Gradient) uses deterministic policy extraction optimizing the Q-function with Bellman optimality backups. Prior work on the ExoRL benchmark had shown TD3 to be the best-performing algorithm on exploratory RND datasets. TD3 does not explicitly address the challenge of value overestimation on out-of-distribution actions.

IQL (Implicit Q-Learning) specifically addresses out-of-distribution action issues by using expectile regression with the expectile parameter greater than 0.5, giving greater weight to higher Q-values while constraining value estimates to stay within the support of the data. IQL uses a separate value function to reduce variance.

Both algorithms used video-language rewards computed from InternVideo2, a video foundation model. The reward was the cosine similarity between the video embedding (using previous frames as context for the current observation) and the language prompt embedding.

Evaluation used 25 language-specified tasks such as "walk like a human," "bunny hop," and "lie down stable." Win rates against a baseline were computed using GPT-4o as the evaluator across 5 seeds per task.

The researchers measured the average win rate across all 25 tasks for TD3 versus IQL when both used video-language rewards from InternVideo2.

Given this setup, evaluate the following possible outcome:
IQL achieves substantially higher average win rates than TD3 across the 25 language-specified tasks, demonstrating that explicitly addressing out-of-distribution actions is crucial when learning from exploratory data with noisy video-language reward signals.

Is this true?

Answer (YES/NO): NO